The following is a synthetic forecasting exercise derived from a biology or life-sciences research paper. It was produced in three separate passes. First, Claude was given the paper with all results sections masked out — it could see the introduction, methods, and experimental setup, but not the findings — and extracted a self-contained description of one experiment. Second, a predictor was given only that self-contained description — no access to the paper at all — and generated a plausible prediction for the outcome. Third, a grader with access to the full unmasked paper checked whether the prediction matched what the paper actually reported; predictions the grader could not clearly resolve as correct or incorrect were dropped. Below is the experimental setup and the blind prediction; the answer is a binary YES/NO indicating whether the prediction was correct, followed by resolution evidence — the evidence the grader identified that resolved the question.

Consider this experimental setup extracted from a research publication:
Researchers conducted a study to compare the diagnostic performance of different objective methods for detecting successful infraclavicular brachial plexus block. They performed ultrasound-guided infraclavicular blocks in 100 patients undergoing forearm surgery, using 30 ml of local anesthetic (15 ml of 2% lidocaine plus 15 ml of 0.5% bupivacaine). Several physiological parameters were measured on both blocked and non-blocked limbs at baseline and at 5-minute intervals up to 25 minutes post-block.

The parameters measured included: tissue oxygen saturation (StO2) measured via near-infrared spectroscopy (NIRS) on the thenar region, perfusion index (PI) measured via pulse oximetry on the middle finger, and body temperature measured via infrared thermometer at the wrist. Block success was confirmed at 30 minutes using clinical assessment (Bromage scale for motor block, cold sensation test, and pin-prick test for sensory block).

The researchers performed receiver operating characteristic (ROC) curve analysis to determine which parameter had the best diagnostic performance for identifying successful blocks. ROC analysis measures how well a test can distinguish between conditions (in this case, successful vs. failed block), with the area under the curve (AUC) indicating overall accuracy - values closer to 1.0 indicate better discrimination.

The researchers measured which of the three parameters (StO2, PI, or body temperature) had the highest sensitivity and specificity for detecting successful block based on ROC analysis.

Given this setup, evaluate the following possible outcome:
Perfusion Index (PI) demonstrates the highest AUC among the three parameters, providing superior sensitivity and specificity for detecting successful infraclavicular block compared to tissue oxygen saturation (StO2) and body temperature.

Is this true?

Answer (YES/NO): NO